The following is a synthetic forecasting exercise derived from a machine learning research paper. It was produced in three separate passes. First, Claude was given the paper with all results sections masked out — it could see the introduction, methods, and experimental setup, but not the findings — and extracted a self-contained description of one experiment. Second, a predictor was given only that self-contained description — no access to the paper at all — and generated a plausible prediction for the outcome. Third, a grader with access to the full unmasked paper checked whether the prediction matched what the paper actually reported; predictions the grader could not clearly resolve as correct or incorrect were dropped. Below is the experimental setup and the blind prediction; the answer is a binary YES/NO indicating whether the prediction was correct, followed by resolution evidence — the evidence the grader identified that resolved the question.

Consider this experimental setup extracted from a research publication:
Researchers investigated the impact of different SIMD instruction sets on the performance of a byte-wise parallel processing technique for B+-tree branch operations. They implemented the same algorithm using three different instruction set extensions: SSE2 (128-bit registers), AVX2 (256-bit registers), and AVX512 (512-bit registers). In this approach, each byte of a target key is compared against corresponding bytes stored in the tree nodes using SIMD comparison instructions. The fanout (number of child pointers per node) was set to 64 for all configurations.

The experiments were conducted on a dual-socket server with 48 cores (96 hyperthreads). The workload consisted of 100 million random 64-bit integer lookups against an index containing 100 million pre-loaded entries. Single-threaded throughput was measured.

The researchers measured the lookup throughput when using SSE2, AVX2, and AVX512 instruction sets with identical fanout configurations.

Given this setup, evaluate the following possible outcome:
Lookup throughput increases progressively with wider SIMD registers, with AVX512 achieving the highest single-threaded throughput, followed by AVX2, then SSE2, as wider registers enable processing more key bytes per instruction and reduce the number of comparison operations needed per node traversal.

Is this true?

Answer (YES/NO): NO